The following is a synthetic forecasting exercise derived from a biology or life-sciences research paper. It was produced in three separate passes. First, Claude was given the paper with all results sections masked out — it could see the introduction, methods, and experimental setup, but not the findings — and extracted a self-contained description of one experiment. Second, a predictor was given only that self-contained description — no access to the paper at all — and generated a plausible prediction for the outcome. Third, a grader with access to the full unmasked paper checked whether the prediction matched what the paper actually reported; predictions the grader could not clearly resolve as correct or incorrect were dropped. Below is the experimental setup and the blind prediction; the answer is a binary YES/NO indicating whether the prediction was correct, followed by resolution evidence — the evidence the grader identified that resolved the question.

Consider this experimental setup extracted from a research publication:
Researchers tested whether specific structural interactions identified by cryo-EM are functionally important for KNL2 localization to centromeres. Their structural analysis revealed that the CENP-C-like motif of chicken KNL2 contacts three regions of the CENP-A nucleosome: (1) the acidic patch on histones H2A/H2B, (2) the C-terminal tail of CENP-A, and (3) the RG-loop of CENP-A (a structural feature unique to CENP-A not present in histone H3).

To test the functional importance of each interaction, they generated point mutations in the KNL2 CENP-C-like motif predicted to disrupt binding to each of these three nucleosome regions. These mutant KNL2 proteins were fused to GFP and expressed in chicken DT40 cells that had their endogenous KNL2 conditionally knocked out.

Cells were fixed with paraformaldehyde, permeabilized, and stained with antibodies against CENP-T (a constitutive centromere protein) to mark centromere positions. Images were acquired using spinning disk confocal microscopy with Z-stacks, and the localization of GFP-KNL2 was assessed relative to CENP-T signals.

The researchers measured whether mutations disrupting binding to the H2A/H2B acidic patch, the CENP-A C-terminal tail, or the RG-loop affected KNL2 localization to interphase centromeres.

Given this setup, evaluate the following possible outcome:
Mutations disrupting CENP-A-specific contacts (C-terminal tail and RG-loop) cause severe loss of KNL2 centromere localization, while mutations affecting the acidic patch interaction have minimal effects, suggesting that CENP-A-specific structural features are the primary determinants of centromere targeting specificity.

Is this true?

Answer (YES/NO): NO